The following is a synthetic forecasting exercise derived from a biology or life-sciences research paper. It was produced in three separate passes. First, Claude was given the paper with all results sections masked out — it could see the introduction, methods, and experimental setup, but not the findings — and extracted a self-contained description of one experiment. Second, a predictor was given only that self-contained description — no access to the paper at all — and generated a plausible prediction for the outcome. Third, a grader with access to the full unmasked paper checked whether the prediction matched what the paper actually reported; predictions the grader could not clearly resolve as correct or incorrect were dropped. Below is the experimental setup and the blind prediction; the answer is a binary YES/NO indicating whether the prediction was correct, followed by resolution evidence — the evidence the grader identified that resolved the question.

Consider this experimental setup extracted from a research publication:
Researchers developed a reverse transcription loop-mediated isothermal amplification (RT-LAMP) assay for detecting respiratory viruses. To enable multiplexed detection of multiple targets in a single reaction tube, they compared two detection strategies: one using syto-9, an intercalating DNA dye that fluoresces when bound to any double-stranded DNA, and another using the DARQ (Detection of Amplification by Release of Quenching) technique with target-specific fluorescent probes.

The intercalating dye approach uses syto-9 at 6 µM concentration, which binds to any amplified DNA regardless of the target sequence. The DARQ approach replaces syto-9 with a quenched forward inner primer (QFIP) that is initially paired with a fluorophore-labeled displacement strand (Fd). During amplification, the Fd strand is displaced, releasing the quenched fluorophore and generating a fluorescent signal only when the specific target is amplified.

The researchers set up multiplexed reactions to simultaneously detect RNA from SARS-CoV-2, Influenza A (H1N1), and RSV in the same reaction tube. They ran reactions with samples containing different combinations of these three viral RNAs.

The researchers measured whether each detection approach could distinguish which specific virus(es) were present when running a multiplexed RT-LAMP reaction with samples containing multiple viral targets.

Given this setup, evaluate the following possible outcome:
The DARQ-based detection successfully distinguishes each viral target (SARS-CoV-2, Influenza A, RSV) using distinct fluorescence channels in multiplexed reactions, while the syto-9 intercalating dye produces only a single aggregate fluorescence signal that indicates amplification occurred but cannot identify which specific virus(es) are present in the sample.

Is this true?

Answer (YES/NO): YES